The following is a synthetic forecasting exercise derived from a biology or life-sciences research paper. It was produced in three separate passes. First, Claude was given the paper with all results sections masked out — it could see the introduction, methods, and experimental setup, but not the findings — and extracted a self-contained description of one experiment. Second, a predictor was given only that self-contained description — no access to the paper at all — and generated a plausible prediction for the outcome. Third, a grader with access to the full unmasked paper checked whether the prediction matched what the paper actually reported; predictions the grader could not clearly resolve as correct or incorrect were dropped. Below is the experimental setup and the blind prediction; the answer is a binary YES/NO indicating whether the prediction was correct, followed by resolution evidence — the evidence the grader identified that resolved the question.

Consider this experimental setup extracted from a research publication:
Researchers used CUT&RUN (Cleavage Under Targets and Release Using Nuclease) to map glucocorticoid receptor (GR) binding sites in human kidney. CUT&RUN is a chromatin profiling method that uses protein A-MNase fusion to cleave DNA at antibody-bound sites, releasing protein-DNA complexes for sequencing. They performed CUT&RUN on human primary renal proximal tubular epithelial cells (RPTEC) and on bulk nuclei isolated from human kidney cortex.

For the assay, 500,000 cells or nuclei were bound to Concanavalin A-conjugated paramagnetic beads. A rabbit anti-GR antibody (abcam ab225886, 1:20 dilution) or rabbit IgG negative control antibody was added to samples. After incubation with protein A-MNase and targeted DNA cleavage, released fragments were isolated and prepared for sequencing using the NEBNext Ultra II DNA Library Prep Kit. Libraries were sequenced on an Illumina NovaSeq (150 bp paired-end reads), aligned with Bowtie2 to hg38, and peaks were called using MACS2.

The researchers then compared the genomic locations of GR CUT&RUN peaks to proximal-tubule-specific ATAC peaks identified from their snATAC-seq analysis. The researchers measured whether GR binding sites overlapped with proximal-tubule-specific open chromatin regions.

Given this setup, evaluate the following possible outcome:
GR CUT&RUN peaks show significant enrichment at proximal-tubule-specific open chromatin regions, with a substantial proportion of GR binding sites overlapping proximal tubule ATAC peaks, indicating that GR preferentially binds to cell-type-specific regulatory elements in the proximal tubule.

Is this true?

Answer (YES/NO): NO